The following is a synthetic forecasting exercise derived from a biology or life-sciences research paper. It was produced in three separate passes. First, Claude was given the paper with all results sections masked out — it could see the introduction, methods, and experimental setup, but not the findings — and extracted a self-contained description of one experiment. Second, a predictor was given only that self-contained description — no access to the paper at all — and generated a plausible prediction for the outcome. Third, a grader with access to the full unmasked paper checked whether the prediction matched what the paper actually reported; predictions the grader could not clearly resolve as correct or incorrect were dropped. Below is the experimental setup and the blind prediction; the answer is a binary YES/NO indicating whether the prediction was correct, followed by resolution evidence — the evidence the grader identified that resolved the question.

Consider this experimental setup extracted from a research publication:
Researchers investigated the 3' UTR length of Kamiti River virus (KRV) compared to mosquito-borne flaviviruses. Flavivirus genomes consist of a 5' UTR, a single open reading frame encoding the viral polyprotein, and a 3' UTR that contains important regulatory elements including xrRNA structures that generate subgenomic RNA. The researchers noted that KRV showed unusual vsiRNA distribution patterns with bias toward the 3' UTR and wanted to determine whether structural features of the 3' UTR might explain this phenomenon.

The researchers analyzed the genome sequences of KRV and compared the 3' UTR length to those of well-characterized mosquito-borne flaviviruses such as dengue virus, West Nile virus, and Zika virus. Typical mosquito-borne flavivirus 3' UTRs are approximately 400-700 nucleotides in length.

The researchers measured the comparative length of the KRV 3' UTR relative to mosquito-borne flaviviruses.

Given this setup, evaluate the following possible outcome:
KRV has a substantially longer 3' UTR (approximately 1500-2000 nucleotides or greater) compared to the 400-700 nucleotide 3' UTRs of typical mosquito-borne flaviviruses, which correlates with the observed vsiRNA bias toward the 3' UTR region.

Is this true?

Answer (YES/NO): NO